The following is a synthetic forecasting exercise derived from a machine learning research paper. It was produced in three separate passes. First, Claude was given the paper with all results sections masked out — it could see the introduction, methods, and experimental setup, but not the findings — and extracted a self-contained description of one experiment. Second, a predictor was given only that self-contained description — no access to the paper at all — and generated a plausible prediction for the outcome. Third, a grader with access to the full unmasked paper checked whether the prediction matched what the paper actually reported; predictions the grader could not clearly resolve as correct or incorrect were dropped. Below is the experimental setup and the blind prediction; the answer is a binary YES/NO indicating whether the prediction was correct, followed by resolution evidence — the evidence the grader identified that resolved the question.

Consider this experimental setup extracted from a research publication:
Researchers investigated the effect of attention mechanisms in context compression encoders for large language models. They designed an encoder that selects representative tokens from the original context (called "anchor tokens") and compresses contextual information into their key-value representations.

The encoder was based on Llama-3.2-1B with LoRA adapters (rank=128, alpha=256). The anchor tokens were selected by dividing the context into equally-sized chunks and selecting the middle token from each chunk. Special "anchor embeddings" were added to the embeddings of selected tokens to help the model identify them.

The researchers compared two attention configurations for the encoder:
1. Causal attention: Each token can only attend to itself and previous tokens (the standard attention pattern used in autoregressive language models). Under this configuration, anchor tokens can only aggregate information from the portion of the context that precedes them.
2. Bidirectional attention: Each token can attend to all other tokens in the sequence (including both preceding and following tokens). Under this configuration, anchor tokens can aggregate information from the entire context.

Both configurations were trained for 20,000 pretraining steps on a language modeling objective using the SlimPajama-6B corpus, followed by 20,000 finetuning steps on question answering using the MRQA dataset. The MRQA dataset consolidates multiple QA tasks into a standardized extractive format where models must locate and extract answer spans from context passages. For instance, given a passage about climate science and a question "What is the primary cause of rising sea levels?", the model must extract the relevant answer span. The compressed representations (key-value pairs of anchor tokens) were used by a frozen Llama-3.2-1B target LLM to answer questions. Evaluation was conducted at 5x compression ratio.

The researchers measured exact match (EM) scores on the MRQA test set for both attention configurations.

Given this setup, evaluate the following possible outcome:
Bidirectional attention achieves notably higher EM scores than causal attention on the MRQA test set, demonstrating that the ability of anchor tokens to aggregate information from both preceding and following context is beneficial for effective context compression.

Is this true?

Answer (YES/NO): YES